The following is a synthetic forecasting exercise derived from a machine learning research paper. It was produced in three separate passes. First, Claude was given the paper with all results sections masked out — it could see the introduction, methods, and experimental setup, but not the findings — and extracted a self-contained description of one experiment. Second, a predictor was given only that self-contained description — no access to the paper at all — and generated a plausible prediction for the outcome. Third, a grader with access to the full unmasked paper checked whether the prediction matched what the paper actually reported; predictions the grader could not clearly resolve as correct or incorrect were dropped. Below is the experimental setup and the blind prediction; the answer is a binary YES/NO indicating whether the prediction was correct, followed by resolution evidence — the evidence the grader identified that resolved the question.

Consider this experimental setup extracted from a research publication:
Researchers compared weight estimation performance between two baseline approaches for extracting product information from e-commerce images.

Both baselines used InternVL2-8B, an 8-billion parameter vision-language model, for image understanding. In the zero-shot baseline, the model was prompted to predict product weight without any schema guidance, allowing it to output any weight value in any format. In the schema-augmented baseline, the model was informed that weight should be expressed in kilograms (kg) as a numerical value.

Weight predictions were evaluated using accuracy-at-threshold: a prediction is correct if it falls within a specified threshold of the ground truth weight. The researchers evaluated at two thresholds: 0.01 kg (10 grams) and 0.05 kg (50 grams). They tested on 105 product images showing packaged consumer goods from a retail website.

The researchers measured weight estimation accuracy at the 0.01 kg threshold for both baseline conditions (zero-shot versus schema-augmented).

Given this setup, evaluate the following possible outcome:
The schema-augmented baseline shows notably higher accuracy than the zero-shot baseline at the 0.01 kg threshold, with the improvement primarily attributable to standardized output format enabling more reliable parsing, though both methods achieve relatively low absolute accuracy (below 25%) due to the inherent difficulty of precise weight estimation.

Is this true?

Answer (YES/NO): NO